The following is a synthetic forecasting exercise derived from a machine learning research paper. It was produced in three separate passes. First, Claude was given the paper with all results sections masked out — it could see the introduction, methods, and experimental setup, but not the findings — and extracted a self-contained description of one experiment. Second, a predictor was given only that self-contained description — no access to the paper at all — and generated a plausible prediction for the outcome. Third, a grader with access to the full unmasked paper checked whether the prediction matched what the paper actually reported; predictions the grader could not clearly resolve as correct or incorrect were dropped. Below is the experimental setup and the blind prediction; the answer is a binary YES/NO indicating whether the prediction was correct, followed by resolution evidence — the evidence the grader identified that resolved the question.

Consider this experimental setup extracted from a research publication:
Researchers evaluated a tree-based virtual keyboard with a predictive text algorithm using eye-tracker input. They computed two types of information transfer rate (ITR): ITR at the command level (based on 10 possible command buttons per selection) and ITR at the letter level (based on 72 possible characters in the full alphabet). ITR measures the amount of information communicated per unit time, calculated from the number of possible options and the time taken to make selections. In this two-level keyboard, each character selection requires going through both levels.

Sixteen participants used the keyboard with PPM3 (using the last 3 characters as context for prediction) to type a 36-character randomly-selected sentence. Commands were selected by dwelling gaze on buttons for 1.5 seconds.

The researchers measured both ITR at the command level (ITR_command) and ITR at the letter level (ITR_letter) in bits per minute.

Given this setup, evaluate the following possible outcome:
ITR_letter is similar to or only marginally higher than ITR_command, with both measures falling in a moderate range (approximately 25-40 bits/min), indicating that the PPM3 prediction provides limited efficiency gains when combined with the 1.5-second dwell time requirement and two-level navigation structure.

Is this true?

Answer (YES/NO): NO